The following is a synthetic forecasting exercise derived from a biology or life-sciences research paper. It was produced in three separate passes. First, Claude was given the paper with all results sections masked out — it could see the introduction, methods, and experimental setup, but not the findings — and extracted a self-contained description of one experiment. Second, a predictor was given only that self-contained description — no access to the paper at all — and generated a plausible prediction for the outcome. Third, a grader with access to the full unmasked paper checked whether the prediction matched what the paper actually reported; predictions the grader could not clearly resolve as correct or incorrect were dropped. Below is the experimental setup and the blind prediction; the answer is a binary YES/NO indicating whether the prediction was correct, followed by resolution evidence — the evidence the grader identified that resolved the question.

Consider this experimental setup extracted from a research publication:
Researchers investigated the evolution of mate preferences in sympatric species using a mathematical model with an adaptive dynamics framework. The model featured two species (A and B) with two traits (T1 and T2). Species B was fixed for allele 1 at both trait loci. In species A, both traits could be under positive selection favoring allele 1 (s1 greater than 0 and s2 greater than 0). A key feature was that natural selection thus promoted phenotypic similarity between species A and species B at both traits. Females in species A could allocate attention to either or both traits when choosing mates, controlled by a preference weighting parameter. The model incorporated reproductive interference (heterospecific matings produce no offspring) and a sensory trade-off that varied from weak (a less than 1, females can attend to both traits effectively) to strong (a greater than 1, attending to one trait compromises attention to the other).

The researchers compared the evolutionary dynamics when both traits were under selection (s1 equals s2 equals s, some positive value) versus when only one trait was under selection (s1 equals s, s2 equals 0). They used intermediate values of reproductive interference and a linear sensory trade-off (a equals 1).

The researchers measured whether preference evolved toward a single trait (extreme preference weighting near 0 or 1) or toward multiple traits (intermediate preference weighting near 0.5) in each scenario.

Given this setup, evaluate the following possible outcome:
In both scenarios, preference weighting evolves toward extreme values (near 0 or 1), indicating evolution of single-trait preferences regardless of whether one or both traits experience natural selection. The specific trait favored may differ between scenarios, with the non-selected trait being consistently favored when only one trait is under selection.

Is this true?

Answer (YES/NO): YES